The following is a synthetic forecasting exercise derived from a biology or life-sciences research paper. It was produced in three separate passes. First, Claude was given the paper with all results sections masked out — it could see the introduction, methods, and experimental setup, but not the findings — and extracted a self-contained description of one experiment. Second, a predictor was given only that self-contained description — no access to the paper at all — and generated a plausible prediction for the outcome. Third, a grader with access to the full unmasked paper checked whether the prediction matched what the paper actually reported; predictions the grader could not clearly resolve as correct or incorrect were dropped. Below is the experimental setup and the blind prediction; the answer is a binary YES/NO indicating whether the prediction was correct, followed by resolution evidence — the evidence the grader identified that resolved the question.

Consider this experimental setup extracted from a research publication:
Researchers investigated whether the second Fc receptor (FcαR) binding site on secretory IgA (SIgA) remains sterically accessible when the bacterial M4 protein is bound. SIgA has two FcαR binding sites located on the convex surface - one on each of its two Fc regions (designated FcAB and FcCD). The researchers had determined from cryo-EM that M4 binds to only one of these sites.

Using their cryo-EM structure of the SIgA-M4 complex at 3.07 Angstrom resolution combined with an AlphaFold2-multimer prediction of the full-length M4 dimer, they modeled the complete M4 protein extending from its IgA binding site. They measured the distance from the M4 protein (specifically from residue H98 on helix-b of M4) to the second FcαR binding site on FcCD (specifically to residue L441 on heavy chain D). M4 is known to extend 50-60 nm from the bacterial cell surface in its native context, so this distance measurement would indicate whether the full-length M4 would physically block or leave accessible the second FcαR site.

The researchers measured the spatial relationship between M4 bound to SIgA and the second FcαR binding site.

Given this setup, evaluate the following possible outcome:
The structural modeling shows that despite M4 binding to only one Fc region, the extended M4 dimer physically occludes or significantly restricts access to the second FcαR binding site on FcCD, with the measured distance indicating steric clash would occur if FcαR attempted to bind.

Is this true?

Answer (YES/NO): NO